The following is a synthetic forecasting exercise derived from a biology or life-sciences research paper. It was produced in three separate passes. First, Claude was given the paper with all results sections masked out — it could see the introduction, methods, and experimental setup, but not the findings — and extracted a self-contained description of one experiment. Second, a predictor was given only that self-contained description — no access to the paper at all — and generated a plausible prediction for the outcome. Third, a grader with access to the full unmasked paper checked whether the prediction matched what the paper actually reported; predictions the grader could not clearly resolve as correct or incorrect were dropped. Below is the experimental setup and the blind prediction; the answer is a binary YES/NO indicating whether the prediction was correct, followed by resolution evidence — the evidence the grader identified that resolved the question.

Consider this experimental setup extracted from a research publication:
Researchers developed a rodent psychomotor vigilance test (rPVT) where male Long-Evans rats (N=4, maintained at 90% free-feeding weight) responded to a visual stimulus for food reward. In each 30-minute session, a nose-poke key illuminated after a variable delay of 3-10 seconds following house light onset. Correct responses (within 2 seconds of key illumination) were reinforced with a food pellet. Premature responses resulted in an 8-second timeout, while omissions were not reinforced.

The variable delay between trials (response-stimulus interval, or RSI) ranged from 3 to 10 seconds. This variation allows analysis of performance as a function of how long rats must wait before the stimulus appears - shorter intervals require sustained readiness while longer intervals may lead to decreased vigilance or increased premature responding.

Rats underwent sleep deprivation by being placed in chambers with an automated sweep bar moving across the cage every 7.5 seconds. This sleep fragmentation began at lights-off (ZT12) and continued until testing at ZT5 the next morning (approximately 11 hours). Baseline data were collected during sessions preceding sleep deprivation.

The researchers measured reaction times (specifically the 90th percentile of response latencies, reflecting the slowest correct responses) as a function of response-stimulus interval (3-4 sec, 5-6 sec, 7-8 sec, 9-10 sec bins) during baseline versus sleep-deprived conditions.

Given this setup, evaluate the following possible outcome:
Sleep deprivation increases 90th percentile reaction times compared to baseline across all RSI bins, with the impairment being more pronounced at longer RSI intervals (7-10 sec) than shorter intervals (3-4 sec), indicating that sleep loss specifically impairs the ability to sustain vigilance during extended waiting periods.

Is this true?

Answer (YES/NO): NO